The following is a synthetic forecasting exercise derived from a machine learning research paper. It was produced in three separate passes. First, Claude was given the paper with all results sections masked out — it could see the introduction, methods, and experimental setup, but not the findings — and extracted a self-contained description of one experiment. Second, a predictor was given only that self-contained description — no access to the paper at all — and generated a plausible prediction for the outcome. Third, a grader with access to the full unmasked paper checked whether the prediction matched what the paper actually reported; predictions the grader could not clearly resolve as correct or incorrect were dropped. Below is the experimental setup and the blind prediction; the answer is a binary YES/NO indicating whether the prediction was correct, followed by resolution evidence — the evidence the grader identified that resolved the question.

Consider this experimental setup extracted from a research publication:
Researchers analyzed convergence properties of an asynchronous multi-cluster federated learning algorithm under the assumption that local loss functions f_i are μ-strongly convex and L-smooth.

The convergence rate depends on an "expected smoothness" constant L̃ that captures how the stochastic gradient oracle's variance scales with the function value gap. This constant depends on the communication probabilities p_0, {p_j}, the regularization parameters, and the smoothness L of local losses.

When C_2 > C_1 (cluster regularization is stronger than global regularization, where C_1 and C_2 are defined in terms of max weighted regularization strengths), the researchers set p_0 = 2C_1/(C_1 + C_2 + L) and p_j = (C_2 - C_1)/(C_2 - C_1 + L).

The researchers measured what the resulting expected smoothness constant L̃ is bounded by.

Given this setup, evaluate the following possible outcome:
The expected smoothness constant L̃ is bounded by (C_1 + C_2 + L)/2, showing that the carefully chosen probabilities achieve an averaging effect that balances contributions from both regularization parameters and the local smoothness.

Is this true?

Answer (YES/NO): NO